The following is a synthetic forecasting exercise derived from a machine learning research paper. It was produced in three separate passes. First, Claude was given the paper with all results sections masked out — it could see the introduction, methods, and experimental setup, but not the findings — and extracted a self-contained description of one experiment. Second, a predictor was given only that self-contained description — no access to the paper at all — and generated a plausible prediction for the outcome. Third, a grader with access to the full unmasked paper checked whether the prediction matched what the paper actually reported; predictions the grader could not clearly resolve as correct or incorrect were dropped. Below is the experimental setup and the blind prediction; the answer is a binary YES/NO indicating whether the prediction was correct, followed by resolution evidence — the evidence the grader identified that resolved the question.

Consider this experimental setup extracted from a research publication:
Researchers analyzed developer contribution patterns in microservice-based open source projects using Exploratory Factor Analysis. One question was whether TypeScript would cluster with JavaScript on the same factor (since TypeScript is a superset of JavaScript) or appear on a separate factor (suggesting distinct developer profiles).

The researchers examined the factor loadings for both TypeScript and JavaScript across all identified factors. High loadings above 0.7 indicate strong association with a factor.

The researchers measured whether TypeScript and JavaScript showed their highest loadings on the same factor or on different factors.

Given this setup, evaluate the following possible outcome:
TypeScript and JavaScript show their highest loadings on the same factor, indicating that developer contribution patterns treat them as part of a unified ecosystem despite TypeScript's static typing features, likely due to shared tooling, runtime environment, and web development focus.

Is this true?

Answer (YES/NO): NO